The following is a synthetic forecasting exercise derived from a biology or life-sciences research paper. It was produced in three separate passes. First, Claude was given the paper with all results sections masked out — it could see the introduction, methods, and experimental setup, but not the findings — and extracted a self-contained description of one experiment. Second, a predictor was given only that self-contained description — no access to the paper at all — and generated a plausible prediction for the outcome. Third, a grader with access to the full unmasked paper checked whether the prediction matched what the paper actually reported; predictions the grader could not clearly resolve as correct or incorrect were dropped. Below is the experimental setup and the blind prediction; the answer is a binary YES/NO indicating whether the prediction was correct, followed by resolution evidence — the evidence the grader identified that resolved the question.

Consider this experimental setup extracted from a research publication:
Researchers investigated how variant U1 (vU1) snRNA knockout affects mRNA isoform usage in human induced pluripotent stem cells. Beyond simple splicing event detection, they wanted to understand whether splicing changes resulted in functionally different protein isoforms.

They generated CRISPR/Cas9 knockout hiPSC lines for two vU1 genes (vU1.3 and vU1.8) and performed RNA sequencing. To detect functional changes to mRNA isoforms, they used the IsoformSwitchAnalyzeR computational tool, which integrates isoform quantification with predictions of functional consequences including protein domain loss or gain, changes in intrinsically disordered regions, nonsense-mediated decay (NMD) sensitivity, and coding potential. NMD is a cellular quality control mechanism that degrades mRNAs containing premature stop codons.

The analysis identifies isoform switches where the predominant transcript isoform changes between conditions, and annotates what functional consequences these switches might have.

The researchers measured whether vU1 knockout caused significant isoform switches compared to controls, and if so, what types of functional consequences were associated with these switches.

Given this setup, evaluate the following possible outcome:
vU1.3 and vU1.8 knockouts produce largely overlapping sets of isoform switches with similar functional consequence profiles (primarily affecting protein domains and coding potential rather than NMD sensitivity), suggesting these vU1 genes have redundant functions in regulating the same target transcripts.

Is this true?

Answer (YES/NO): NO